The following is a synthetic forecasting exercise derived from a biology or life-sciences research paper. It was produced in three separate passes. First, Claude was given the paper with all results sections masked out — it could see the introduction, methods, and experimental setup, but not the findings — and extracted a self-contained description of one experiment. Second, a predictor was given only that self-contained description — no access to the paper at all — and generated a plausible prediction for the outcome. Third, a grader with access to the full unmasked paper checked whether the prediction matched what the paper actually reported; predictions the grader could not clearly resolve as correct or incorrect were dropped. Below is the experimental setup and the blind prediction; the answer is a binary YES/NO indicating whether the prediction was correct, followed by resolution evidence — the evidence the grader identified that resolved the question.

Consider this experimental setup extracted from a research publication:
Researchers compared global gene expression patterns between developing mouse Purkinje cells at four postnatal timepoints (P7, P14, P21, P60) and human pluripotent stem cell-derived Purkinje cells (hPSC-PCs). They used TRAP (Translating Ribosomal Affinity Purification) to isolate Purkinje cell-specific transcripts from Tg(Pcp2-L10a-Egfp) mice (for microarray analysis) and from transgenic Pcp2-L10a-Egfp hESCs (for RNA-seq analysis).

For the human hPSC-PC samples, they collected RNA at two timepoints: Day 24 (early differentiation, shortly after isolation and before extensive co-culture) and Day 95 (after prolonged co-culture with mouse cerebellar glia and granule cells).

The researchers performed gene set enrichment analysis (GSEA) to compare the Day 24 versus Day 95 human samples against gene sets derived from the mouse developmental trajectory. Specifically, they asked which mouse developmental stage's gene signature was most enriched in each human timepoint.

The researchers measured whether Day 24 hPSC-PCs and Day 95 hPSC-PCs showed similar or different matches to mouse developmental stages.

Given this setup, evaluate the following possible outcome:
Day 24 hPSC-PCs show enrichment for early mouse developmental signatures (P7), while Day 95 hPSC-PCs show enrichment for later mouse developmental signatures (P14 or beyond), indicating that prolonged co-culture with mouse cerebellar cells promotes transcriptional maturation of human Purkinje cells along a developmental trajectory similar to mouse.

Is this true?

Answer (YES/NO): NO